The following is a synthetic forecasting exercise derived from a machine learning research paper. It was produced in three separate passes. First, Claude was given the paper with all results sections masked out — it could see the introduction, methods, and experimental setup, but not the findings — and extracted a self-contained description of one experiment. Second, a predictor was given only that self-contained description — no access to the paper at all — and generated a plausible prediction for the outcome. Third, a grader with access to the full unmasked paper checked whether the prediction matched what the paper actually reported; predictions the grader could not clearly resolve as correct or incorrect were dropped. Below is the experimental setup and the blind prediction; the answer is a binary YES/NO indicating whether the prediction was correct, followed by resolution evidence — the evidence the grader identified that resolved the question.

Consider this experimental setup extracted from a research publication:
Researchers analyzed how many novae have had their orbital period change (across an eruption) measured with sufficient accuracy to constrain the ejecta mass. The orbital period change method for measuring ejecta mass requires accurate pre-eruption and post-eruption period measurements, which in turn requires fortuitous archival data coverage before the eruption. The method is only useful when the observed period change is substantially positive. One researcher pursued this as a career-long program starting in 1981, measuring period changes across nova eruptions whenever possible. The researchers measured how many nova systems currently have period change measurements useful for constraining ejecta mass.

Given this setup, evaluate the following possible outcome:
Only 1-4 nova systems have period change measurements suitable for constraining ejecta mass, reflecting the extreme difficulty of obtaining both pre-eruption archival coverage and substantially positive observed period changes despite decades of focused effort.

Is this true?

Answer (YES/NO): NO